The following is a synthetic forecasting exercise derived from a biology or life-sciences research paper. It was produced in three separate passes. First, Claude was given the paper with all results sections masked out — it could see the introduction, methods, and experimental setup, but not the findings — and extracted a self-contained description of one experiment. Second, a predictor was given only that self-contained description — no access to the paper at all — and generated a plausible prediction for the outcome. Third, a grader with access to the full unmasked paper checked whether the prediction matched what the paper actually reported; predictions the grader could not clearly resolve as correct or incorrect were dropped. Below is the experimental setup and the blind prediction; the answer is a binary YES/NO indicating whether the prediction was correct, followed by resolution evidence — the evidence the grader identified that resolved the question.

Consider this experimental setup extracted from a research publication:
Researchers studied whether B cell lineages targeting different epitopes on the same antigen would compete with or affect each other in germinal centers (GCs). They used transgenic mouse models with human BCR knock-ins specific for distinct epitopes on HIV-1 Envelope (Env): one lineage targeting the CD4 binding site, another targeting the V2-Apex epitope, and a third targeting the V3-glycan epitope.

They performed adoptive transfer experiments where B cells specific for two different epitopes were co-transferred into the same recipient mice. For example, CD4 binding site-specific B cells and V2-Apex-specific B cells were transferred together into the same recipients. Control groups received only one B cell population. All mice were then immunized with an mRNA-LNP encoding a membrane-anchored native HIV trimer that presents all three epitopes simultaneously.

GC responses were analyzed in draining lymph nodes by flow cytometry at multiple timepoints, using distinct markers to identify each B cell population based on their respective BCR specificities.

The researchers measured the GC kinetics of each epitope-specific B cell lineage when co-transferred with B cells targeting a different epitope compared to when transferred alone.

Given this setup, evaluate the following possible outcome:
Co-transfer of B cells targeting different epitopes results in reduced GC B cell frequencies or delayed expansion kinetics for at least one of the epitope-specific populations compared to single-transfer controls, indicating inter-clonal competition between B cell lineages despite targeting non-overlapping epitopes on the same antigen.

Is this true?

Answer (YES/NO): NO